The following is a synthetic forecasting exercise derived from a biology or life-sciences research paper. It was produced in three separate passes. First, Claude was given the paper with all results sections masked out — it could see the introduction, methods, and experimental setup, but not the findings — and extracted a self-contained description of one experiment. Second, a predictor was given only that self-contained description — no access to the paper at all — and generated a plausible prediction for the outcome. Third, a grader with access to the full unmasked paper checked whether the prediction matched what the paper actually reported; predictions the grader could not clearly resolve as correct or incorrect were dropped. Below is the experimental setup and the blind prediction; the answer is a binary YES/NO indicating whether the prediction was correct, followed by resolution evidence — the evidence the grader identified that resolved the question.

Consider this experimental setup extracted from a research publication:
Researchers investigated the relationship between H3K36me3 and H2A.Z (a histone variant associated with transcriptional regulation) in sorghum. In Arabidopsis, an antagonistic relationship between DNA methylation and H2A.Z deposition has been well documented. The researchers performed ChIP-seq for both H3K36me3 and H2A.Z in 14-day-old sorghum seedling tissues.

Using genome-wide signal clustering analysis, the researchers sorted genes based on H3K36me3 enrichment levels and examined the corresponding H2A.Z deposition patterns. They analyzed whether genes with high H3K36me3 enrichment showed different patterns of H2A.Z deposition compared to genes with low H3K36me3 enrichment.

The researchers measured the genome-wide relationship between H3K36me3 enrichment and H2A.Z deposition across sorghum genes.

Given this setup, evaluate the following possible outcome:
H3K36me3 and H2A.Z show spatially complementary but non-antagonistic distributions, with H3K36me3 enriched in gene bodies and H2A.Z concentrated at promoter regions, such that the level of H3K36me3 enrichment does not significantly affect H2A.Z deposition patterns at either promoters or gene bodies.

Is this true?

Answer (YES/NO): NO